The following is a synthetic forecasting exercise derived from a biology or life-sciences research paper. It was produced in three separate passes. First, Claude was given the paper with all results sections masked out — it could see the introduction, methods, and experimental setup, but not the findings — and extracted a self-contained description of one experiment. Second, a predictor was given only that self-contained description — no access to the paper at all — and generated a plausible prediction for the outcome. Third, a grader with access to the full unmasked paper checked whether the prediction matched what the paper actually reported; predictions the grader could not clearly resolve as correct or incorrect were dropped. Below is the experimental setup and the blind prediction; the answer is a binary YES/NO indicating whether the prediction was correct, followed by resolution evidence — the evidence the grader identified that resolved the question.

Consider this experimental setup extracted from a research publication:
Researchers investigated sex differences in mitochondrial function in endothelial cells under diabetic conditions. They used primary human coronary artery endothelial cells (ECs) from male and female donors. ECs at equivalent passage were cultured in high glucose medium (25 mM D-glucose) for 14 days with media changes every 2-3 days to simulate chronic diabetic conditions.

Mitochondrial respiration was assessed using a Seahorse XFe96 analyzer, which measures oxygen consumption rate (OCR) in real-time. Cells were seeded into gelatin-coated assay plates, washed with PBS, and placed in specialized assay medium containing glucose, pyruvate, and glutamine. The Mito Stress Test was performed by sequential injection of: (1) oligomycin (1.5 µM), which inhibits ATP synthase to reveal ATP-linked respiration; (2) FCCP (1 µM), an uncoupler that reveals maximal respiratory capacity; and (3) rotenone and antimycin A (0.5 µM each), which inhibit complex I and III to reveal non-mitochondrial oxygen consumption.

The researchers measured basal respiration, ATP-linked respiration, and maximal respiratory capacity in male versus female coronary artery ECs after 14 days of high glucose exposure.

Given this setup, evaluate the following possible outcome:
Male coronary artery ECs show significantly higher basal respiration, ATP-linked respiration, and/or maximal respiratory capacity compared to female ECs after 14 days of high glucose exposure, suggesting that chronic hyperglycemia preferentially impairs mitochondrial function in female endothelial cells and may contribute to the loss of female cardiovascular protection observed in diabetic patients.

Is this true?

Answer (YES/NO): YES